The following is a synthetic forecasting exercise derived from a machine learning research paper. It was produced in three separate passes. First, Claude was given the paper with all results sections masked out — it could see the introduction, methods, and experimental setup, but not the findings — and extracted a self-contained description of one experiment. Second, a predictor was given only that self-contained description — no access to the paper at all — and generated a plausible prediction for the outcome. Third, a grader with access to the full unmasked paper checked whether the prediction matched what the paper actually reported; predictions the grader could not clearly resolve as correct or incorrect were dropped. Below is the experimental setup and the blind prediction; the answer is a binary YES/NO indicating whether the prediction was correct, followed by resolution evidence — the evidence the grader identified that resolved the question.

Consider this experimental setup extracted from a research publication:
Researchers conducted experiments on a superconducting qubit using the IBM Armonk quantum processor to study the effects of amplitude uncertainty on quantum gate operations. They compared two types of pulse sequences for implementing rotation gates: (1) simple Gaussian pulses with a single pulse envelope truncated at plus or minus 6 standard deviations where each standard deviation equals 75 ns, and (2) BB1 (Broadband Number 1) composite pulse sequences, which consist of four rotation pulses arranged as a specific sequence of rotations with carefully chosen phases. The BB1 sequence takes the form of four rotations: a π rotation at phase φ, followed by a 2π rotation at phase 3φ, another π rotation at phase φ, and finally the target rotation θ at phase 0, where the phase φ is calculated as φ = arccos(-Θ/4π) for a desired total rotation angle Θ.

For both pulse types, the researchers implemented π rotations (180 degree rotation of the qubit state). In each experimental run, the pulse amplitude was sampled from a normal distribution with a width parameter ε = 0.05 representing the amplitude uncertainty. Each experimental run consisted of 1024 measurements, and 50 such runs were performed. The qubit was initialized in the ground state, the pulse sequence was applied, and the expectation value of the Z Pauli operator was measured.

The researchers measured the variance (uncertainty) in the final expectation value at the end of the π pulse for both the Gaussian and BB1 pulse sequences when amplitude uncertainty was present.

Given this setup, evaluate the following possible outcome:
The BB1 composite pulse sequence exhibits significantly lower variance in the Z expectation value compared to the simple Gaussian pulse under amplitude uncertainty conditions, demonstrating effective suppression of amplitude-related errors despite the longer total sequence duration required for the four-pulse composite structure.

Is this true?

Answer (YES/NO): YES